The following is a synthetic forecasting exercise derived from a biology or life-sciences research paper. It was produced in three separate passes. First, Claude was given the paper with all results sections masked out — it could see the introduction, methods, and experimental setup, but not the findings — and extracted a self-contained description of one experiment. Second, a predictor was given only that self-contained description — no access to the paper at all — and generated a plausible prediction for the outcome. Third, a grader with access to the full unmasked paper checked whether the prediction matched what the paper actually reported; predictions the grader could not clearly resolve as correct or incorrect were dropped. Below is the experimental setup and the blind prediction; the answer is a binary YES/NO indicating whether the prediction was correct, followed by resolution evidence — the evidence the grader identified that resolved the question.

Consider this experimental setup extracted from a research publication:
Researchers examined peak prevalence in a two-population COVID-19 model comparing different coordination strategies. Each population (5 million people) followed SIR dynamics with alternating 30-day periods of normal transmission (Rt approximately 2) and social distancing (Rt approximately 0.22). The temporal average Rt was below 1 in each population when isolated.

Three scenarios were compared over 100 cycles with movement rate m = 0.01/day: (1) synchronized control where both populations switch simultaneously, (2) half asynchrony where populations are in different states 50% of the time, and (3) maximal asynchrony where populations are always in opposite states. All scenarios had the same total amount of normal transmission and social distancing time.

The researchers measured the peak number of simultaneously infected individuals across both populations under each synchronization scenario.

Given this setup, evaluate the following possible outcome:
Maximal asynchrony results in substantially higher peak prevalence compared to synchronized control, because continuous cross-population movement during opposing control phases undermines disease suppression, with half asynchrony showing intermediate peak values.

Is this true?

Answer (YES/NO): YES